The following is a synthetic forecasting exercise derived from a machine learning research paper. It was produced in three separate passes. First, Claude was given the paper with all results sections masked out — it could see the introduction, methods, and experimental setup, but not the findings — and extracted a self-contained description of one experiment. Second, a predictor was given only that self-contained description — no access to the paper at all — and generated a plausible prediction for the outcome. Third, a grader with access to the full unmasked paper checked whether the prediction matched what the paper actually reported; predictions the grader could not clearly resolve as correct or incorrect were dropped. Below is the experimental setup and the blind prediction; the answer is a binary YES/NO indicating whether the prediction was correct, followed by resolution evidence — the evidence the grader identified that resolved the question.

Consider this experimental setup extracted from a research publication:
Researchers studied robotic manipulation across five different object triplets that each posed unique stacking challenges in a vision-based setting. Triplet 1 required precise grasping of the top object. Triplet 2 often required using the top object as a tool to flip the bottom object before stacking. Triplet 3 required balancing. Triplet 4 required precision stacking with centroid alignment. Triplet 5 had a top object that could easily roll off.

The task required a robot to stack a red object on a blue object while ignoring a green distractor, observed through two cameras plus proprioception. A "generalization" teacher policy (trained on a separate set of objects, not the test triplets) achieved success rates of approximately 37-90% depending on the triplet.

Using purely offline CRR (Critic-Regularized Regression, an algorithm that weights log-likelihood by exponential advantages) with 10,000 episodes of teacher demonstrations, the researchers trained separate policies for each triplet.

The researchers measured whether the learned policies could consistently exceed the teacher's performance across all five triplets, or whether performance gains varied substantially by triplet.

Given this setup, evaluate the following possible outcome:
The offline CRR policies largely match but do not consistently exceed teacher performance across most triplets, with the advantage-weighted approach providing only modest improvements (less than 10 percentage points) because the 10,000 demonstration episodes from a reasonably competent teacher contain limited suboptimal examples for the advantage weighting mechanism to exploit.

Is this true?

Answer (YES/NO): NO